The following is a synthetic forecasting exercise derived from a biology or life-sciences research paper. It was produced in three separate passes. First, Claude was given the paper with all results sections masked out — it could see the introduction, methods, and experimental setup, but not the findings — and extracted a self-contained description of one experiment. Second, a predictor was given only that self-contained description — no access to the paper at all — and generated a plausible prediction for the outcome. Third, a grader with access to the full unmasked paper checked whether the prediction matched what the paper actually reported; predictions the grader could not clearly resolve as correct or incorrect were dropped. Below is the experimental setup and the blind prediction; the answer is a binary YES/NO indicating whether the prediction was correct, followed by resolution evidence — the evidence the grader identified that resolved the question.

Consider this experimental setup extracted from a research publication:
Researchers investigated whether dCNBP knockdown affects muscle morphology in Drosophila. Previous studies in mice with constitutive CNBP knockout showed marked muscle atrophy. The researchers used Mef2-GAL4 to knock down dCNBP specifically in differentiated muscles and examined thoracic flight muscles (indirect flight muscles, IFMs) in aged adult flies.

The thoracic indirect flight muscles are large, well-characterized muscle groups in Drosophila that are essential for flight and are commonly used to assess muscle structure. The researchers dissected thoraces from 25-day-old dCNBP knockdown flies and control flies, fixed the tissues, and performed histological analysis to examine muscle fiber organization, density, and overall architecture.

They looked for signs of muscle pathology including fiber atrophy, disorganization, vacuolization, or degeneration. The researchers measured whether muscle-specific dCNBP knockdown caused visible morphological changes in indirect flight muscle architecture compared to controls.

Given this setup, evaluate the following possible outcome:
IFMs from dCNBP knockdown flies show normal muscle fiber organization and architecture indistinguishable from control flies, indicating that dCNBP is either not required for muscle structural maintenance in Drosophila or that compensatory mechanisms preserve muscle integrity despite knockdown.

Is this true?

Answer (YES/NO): YES